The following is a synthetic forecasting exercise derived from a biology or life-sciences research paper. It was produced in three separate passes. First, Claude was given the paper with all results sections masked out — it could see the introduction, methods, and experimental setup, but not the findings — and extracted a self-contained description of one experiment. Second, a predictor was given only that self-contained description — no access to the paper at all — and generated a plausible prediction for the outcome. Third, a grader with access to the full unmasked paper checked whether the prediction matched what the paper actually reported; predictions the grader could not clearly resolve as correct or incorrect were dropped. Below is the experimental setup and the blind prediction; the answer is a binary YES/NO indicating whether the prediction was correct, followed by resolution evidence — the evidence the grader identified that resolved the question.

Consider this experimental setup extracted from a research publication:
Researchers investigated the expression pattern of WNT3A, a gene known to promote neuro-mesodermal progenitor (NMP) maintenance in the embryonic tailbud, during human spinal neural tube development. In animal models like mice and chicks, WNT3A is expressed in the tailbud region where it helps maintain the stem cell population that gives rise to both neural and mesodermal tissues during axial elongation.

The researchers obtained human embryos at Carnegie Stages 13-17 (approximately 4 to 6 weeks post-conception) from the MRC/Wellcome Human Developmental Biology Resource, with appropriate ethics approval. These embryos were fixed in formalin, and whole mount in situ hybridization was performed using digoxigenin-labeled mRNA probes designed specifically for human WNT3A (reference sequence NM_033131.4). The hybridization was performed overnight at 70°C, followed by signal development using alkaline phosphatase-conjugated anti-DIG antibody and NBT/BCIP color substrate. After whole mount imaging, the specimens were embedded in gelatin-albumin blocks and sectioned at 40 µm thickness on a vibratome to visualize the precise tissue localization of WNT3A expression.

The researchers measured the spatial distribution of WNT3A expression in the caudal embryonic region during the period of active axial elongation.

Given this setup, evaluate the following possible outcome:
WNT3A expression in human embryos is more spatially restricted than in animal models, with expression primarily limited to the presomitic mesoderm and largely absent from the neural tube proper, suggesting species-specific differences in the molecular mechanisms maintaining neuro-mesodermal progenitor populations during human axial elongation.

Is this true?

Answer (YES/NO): NO